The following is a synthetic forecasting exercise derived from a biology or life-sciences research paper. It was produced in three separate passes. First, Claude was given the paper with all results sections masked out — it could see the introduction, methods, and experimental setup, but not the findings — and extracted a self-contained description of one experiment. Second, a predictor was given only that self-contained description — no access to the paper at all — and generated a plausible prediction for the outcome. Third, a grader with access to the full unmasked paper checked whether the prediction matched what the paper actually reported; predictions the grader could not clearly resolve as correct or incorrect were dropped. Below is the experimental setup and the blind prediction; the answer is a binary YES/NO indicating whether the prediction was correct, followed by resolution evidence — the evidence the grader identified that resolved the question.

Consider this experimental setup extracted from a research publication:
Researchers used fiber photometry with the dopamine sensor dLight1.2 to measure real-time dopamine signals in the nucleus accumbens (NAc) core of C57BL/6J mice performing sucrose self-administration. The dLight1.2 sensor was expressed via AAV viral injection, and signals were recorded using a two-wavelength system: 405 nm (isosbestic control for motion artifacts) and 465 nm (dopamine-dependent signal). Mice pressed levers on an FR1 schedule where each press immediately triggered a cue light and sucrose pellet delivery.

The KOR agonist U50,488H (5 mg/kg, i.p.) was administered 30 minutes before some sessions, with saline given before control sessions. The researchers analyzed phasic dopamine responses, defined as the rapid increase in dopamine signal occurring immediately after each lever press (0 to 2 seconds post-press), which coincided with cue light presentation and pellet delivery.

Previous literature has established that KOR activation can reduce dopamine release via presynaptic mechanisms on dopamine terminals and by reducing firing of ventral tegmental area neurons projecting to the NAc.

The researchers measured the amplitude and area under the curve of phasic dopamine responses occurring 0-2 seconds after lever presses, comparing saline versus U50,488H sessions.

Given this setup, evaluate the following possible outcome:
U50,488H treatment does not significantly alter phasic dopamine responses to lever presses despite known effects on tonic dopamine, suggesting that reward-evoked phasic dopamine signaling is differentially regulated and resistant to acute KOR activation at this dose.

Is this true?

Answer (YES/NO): YES